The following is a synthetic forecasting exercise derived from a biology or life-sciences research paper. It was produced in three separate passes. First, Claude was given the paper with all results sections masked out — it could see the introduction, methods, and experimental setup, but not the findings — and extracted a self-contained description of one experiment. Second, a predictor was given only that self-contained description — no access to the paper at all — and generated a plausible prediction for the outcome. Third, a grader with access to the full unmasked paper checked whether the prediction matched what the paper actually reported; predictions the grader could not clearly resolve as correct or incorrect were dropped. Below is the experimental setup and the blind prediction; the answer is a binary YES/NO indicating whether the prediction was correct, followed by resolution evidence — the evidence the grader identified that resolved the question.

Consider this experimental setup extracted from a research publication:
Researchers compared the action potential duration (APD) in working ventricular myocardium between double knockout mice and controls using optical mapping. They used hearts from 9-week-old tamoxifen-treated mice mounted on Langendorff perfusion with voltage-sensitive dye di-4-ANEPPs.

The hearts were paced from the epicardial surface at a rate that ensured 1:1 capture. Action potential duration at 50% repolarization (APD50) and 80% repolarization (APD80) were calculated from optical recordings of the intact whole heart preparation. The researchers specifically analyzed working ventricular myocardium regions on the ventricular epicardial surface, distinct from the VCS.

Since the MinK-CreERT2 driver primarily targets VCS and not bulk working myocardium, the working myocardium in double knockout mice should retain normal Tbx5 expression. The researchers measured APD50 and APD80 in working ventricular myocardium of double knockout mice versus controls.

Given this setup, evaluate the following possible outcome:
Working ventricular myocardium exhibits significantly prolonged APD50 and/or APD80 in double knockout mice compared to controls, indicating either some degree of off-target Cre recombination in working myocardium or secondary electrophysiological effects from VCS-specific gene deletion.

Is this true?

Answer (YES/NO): NO